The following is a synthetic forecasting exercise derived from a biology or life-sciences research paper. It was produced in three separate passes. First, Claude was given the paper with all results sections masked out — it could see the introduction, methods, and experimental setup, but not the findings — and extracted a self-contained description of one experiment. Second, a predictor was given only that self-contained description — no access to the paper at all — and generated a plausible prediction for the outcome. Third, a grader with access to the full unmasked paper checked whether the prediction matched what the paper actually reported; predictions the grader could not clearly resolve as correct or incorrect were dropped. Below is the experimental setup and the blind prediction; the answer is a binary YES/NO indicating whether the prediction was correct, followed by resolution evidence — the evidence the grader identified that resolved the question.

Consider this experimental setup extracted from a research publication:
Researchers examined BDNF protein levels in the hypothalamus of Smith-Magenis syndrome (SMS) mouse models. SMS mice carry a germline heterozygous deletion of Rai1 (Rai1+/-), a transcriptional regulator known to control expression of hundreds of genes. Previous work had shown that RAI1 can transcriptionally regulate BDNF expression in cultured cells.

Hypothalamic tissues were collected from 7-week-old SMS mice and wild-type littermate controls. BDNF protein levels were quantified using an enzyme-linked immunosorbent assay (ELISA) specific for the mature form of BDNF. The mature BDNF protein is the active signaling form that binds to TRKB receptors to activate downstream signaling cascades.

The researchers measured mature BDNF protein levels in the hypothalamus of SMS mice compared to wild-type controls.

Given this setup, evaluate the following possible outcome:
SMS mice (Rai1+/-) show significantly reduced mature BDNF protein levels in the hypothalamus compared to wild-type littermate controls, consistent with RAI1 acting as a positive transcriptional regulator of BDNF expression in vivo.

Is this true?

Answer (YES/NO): YES